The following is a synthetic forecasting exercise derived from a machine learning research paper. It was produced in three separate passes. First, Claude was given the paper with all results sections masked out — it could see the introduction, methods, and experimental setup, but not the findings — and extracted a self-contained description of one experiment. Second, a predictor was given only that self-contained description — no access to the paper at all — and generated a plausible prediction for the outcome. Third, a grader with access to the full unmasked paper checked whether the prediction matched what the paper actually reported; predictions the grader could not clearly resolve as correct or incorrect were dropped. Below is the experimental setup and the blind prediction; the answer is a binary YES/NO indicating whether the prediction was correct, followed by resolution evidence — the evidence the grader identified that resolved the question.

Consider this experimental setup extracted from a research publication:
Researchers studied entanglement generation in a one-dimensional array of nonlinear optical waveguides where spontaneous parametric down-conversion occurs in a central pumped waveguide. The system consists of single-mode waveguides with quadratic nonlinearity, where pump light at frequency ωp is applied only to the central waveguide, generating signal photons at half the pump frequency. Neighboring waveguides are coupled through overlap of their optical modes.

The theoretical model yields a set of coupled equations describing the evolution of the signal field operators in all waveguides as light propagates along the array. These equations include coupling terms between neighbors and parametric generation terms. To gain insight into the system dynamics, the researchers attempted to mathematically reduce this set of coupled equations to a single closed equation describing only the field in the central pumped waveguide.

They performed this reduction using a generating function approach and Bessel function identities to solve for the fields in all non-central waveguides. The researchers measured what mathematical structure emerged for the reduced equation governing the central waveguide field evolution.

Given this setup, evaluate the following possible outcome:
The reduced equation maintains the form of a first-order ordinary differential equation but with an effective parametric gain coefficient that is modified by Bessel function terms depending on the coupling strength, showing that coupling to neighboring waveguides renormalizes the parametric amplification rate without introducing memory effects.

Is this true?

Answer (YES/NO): NO